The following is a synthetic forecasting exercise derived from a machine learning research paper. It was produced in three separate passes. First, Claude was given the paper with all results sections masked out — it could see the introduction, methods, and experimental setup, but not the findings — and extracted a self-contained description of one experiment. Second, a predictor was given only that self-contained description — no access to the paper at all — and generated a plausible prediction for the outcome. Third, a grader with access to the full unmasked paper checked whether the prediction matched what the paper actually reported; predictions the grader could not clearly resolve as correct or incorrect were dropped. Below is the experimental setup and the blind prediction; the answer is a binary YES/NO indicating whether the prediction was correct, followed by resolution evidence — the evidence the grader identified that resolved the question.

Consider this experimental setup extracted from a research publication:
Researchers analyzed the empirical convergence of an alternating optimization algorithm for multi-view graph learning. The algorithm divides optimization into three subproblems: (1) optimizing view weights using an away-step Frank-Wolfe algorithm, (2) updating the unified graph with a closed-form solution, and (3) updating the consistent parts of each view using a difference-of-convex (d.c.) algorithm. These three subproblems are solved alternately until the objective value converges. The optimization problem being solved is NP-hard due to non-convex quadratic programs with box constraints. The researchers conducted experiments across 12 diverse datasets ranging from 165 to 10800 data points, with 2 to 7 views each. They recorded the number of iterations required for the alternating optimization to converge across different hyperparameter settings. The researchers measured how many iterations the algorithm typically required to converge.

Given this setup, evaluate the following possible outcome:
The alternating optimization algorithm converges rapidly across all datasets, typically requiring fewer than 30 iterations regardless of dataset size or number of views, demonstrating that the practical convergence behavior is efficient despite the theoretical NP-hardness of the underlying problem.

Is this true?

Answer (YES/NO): YES